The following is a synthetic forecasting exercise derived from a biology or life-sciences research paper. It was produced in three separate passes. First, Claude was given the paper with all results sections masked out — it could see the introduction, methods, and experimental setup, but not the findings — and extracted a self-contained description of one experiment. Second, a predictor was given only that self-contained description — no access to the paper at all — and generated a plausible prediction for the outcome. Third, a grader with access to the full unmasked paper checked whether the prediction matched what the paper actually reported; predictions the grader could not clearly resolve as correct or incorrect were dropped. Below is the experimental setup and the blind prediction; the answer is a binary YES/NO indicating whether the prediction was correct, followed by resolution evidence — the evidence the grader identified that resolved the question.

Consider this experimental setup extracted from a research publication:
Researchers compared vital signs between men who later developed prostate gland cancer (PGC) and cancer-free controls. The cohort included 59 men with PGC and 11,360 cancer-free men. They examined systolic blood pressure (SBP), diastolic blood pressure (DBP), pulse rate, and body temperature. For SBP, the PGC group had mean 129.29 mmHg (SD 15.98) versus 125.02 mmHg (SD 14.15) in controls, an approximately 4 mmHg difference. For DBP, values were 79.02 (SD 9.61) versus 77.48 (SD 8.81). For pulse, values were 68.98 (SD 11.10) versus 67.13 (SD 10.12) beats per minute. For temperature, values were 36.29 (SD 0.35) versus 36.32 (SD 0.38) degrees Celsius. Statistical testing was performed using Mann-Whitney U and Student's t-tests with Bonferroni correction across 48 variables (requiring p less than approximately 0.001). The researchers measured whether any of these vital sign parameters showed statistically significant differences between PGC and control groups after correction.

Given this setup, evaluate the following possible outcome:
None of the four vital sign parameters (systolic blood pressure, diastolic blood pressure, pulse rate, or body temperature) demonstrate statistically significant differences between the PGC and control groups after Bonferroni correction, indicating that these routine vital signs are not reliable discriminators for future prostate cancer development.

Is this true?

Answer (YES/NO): YES